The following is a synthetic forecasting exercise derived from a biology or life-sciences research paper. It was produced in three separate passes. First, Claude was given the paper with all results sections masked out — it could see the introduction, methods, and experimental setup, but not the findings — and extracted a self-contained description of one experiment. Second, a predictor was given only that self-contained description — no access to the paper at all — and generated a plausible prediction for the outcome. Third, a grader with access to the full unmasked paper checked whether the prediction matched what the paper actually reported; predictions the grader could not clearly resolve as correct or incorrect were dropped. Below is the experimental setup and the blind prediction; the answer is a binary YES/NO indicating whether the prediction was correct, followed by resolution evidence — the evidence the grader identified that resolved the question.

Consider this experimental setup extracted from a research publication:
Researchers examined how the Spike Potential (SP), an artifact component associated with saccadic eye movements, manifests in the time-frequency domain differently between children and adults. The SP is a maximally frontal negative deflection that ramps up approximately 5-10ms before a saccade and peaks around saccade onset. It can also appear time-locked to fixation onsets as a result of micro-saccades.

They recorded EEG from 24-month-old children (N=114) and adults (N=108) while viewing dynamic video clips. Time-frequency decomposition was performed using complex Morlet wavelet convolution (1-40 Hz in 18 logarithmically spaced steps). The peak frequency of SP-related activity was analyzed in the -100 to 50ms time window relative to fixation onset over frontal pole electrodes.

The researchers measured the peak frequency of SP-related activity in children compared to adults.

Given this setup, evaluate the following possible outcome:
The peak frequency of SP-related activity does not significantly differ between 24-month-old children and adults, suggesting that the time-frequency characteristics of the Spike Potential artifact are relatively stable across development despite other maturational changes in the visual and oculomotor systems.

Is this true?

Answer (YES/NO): NO